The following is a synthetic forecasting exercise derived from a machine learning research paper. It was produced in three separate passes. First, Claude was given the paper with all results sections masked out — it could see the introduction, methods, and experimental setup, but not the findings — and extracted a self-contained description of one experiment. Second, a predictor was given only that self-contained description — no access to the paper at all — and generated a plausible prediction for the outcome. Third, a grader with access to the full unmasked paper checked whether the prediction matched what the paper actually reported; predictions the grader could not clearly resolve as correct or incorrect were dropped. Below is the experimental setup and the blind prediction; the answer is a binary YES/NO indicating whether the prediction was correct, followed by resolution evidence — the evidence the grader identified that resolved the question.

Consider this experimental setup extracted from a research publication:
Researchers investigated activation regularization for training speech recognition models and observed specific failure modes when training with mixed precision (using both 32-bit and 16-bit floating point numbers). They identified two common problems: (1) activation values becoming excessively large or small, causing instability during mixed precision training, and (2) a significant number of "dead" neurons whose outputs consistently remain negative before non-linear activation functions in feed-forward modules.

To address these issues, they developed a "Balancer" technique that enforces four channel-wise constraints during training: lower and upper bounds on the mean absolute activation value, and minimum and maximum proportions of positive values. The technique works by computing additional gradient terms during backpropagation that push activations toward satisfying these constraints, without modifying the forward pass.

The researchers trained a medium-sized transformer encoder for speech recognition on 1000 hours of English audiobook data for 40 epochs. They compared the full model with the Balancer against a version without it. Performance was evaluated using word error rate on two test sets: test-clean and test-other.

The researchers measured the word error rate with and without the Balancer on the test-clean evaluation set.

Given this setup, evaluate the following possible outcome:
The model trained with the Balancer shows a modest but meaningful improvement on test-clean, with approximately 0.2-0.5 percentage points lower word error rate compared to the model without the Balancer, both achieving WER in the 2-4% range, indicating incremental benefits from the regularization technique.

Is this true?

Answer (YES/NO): NO